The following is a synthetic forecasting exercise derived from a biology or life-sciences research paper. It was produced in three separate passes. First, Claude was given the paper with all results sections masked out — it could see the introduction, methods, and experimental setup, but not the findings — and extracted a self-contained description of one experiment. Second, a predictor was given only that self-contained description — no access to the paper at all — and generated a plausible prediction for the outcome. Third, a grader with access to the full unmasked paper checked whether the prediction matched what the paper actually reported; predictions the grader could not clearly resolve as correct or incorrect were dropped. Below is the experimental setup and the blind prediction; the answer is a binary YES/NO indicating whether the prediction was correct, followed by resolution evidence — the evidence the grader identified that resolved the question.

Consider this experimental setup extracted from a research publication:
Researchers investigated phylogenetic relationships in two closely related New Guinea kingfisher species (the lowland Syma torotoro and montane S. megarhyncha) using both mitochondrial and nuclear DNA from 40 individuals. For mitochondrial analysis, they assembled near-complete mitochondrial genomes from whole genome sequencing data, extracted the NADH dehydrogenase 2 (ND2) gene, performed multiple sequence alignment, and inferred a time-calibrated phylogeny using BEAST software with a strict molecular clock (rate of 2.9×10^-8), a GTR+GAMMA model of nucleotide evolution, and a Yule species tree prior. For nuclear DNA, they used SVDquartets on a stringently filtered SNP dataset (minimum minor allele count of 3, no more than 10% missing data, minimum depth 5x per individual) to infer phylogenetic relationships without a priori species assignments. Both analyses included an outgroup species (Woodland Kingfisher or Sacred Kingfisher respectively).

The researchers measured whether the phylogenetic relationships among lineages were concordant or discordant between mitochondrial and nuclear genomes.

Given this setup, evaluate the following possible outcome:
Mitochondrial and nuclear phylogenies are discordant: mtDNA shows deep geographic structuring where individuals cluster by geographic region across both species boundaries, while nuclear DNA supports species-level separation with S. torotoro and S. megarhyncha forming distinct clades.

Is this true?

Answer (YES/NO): NO